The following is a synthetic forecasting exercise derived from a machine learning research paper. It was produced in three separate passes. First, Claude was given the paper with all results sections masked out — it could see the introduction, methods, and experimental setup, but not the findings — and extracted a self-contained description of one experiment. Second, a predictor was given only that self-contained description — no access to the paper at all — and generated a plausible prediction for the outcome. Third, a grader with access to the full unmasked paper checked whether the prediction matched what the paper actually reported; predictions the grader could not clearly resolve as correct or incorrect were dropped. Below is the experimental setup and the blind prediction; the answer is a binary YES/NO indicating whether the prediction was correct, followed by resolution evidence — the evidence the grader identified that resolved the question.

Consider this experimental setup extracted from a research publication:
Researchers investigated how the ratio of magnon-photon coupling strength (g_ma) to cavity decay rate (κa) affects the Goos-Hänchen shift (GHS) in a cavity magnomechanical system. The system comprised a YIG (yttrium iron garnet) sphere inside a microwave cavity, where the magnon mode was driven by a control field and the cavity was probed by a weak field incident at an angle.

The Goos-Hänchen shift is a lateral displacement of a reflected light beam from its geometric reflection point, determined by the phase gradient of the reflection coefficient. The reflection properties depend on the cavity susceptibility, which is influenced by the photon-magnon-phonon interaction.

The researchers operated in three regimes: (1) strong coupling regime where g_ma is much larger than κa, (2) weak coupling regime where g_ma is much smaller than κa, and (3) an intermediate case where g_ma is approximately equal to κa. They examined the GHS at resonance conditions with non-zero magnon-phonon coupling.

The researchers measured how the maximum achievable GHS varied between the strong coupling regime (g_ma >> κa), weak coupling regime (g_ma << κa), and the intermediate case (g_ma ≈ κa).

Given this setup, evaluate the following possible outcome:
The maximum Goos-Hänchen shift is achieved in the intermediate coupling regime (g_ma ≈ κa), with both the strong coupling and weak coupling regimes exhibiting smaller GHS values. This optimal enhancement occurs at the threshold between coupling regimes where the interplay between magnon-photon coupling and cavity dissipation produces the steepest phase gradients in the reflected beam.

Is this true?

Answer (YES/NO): YES